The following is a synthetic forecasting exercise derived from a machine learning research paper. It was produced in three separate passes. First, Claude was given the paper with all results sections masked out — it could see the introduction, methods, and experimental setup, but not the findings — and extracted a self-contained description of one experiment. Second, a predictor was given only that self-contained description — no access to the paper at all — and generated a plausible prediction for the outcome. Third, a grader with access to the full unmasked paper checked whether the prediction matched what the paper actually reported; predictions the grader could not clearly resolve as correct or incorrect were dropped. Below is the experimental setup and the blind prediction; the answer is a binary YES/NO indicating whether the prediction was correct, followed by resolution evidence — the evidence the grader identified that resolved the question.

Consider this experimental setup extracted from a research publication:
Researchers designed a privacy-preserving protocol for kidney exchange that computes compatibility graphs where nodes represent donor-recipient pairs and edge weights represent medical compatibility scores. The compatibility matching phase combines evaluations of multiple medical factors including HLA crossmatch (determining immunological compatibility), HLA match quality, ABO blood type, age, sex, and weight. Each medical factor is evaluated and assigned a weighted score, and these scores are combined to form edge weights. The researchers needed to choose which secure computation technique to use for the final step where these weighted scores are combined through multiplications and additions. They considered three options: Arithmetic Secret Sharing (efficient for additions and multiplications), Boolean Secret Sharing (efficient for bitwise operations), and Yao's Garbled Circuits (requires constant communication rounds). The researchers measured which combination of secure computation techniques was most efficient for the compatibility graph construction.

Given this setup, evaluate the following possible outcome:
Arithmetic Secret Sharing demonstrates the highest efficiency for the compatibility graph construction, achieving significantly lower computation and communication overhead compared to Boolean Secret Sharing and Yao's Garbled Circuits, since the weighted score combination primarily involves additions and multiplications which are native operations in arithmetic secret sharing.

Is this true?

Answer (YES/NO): NO